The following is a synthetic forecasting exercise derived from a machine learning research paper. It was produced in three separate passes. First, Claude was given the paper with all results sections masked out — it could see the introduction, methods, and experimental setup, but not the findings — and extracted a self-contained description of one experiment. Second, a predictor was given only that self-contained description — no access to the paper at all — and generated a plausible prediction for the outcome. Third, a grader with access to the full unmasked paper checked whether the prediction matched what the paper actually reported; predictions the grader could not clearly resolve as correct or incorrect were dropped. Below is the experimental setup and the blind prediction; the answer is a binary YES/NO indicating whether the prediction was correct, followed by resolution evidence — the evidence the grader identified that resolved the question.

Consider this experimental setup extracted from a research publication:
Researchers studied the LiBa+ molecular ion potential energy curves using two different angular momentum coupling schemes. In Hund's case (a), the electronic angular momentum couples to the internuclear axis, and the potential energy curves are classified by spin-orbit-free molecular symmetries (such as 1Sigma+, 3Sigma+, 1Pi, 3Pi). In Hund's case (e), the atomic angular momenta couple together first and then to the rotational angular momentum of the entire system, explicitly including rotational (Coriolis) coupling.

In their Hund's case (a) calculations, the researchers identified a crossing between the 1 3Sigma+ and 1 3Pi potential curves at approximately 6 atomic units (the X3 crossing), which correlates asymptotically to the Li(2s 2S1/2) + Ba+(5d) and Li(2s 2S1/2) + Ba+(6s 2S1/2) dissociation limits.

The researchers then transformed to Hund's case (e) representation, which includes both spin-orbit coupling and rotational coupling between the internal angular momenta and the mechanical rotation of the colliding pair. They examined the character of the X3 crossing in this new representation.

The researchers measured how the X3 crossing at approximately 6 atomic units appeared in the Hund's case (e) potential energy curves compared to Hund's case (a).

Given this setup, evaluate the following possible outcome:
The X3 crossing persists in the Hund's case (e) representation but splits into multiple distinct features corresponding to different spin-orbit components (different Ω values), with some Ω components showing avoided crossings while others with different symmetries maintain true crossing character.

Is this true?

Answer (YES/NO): NO